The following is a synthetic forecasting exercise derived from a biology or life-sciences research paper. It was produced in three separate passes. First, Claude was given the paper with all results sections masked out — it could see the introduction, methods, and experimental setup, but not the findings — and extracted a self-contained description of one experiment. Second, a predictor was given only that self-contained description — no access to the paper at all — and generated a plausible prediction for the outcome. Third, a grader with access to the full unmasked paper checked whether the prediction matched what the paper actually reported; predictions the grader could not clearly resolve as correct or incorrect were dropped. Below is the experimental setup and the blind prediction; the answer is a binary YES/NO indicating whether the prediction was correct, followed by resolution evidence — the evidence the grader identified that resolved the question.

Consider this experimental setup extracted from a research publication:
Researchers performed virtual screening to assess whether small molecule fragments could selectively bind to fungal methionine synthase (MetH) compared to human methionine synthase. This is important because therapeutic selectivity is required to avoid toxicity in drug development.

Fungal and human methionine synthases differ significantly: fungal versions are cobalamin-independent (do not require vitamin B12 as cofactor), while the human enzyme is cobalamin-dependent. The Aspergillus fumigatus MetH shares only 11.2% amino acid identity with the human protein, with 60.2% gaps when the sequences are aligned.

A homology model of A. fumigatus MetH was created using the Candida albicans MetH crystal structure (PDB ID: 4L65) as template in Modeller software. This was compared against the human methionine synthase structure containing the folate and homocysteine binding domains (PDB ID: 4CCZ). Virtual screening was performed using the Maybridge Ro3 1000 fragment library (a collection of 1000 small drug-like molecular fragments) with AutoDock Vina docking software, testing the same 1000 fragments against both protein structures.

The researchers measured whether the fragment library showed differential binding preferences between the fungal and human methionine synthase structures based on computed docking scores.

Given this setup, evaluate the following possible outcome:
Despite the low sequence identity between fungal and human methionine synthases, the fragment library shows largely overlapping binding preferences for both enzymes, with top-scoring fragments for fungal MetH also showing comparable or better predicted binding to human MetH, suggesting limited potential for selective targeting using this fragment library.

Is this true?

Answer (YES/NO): NO